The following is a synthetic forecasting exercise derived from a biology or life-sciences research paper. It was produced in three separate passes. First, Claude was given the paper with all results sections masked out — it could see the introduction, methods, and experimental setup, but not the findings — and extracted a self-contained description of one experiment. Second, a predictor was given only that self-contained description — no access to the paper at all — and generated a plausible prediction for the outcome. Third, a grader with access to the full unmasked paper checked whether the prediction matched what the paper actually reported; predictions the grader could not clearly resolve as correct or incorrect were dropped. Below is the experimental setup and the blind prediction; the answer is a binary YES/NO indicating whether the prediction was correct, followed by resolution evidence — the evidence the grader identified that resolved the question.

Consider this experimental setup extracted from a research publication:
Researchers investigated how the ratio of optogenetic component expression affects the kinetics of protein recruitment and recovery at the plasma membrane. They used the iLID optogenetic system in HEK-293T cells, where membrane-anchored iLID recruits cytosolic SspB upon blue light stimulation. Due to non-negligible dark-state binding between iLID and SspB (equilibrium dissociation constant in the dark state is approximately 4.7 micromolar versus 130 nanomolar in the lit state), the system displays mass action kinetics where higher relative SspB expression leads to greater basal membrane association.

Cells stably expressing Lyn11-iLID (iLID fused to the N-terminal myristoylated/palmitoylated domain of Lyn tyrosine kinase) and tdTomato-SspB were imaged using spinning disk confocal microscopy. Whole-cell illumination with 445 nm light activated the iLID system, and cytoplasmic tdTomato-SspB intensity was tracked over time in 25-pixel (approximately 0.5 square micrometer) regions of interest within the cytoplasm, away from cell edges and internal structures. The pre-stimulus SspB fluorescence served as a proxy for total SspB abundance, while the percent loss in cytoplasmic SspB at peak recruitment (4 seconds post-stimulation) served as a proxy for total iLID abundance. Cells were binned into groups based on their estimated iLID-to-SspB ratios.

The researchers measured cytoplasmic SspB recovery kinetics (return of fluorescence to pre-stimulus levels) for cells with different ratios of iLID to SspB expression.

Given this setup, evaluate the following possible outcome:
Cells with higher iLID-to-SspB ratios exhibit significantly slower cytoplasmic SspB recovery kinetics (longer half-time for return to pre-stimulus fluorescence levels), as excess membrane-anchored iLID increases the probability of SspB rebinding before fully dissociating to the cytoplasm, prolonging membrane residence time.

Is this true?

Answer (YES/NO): YES